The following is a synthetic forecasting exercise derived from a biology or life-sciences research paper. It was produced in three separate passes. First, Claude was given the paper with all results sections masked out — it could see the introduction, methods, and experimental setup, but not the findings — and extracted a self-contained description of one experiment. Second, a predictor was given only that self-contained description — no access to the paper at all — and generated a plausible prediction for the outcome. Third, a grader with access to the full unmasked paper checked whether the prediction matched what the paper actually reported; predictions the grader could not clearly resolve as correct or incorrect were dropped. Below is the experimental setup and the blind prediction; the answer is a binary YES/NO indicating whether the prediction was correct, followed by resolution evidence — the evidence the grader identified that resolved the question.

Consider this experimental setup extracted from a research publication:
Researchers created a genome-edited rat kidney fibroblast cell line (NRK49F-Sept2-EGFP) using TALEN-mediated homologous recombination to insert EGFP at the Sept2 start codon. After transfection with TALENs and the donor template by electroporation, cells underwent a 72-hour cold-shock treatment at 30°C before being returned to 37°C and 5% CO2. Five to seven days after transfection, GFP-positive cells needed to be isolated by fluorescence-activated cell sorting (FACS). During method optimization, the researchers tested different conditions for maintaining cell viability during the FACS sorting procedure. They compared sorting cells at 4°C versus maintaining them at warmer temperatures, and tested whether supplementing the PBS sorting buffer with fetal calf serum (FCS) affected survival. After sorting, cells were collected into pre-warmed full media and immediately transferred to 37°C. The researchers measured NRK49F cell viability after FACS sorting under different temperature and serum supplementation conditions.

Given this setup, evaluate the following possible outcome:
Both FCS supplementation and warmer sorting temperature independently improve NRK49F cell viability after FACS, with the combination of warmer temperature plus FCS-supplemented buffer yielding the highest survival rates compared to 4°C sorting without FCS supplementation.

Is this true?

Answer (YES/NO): NO